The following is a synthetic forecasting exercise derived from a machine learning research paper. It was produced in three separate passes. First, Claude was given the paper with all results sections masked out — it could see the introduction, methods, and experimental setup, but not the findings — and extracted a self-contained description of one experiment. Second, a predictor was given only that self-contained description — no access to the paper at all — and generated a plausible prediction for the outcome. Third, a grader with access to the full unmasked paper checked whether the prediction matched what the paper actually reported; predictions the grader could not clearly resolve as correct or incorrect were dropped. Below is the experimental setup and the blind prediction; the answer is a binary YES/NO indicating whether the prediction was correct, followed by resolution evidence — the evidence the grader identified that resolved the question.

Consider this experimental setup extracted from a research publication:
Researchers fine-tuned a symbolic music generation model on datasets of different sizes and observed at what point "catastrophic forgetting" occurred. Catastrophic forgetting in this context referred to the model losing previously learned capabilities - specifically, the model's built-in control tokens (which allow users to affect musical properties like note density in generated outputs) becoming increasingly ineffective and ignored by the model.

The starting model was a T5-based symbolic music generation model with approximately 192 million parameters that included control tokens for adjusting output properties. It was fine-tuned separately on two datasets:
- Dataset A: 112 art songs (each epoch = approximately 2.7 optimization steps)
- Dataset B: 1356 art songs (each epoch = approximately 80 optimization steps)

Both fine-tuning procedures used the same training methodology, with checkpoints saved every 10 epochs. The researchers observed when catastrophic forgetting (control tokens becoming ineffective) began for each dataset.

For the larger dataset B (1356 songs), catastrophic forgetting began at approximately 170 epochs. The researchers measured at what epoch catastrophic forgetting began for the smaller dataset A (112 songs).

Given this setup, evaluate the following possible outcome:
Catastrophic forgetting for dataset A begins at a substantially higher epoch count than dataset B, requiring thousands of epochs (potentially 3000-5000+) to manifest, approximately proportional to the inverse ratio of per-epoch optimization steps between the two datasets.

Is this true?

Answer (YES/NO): NO